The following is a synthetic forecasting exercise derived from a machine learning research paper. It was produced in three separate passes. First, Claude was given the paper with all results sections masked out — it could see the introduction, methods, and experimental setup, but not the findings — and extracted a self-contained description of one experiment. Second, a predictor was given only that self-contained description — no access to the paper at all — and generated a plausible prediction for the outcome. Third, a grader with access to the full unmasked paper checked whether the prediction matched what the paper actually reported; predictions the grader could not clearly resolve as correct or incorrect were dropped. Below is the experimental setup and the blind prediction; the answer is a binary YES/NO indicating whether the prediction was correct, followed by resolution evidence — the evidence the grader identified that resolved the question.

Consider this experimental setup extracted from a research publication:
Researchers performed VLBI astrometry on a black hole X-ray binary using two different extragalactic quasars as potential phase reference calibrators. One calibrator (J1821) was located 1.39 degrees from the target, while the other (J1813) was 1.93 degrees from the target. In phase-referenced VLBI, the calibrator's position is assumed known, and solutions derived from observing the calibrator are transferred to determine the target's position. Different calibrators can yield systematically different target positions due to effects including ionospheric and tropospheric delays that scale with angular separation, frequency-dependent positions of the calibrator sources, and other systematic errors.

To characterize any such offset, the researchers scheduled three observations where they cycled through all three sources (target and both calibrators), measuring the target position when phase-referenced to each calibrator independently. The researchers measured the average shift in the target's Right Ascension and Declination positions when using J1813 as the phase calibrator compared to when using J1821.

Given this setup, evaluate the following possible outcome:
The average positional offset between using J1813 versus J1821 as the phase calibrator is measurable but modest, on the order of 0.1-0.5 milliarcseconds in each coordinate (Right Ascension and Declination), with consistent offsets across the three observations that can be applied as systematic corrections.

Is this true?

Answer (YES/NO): NO